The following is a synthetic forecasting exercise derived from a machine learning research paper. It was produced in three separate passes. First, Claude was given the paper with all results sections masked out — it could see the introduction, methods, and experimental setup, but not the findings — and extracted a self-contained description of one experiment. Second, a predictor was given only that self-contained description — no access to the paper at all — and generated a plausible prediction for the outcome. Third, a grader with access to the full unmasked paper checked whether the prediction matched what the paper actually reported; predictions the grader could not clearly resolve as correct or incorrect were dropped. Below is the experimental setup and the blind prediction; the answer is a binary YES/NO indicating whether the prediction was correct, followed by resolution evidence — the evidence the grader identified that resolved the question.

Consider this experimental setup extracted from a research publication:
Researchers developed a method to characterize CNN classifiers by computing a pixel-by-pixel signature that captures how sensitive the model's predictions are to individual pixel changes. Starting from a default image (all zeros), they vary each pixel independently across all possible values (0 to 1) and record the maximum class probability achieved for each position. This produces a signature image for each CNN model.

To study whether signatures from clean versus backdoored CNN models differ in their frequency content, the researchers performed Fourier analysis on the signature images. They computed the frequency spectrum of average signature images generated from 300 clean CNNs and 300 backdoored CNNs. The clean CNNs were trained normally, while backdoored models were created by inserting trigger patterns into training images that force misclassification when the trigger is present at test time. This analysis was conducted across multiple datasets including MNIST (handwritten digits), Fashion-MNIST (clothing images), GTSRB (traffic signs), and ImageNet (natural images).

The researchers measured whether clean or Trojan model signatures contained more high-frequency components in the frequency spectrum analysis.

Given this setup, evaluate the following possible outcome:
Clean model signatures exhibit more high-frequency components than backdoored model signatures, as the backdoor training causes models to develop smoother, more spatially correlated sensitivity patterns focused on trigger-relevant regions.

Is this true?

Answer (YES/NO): NO